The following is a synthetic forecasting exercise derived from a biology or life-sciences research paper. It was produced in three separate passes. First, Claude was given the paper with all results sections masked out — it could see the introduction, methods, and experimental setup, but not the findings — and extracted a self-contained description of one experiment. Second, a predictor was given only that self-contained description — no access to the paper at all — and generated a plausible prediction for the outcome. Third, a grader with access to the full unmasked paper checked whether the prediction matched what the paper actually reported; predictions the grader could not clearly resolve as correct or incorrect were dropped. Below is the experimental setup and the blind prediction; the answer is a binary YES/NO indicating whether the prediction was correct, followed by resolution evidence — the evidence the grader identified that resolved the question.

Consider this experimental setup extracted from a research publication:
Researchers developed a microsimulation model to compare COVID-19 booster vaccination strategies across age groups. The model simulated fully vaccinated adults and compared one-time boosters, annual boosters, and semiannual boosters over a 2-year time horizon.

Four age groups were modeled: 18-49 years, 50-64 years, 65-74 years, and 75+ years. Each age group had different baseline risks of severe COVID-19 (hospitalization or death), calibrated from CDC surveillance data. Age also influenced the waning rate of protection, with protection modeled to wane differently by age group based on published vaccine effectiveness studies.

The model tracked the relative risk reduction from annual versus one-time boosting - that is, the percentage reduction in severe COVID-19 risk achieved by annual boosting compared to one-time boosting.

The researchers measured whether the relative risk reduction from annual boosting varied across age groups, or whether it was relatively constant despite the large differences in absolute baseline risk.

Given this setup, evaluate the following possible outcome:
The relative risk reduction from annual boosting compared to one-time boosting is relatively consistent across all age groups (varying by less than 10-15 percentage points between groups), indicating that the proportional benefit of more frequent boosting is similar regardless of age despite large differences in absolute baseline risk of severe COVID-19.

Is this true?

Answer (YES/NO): YES